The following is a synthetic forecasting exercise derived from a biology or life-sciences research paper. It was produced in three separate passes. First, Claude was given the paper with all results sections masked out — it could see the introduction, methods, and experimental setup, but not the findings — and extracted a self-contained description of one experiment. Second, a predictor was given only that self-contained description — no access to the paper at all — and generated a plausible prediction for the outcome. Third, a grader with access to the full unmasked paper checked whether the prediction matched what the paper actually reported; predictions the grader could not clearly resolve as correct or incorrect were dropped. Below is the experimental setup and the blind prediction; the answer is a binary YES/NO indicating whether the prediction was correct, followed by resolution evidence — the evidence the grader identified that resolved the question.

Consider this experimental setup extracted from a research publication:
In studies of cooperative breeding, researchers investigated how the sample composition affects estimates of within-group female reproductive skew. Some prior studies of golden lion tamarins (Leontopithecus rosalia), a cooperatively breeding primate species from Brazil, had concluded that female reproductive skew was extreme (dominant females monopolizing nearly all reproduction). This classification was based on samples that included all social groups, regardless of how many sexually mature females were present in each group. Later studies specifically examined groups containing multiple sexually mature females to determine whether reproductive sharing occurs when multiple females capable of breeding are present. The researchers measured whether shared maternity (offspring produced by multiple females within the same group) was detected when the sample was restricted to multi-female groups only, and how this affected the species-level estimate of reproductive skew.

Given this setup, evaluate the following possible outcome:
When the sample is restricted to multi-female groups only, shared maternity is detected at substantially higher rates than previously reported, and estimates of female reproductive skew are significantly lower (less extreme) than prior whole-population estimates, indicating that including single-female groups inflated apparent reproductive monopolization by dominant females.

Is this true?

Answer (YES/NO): YES